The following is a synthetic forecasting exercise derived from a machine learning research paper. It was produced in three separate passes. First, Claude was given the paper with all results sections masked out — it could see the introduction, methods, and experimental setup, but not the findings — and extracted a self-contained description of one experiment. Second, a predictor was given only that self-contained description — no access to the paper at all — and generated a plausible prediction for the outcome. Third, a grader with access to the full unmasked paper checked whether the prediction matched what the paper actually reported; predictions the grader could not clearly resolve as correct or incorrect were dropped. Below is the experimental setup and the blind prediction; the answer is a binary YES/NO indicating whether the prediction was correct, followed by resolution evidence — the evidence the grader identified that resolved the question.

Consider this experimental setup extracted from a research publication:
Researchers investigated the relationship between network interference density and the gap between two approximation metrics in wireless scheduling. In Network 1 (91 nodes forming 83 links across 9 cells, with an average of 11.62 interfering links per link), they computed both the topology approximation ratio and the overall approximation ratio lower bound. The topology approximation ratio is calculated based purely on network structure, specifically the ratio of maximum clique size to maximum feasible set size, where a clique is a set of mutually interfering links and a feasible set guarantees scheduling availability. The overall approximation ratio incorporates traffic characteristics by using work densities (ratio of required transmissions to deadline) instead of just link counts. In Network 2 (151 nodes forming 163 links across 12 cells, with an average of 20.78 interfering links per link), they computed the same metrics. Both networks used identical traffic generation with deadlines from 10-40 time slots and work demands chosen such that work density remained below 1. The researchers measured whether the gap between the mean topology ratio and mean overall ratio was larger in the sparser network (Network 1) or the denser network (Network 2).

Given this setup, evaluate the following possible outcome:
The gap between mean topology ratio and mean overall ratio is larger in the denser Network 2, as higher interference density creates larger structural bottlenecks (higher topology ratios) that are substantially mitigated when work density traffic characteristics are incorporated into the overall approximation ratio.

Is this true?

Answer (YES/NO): NO